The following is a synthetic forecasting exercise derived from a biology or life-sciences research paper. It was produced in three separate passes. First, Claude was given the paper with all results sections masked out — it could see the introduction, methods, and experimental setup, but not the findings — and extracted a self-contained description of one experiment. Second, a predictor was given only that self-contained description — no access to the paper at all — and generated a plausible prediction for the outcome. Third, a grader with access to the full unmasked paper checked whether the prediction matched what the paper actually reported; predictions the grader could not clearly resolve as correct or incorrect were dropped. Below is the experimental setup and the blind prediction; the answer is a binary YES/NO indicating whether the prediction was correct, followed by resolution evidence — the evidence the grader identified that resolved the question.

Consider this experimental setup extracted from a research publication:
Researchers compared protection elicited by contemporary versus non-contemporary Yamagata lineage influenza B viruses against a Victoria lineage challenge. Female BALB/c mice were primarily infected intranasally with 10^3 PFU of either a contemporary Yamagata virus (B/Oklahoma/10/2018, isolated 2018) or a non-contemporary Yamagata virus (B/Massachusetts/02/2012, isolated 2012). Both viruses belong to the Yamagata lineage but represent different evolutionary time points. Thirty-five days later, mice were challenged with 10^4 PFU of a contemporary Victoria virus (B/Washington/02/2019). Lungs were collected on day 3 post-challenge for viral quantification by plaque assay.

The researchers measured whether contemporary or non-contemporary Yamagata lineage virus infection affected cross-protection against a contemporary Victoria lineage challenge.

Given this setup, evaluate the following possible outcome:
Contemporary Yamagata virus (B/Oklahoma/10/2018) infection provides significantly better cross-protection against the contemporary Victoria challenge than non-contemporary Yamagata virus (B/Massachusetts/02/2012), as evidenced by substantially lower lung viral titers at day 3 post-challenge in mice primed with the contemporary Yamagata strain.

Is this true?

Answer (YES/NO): NO